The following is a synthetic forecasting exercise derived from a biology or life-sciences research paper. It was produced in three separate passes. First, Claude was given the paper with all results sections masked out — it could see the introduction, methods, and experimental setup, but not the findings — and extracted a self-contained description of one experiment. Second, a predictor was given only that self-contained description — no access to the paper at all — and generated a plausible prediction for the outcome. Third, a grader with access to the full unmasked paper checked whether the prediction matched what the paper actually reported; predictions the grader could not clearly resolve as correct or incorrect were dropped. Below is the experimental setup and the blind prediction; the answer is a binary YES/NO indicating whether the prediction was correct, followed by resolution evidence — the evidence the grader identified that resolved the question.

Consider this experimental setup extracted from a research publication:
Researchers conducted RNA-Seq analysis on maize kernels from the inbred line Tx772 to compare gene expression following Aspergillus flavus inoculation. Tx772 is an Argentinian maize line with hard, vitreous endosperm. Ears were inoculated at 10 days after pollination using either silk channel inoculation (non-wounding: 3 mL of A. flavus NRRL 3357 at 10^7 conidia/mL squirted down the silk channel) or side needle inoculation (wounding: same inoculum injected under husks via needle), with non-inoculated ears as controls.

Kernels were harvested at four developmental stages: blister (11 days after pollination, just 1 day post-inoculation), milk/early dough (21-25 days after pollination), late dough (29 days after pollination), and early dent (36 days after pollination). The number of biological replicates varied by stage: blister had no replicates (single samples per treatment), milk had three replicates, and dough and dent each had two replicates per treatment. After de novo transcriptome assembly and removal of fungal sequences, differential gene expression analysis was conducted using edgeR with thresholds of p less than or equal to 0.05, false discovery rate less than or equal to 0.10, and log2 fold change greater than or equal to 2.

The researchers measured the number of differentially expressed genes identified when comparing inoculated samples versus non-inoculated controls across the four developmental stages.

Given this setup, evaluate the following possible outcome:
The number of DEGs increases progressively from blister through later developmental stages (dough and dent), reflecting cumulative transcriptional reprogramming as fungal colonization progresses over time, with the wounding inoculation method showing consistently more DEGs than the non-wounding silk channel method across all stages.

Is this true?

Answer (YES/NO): NO